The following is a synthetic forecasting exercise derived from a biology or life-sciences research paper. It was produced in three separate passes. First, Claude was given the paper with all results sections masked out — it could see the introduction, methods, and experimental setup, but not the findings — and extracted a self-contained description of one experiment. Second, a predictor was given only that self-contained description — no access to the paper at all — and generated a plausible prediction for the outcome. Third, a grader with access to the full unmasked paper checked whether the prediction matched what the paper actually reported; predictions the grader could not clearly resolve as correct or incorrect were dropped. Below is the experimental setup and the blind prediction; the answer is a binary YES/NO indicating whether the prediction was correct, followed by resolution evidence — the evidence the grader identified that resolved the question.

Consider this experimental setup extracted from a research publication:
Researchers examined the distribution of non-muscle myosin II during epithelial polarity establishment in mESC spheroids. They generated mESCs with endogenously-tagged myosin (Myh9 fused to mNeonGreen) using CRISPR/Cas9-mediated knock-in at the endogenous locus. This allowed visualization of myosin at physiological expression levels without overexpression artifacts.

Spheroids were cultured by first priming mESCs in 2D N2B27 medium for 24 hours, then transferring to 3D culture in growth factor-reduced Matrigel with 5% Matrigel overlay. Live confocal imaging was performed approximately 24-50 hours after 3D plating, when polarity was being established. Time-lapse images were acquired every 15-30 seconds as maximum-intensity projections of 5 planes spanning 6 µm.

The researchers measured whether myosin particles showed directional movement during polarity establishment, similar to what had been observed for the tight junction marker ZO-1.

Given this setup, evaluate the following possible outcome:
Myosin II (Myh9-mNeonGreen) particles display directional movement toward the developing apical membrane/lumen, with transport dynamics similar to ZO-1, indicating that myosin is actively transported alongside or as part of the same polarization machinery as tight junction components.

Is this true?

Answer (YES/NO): YES